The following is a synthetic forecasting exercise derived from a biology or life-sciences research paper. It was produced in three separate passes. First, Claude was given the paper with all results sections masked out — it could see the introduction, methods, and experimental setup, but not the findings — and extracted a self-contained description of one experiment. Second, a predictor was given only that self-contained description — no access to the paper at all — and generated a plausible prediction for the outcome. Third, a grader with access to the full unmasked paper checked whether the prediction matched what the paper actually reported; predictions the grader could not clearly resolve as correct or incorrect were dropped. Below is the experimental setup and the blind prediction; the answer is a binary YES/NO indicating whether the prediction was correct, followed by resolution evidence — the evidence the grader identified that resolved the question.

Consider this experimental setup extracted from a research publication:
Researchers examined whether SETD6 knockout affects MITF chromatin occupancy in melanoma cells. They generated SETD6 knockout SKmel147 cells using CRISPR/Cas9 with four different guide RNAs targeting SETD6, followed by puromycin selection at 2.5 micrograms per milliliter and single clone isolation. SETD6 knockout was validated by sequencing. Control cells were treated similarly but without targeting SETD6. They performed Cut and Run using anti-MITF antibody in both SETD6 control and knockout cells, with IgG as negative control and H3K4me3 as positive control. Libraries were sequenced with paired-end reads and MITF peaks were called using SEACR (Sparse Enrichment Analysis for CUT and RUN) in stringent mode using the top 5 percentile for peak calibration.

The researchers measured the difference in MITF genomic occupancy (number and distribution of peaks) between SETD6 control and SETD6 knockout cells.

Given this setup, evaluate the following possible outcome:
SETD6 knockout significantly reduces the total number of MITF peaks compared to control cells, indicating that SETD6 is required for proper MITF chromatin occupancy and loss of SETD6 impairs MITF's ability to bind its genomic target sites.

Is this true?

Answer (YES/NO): YES